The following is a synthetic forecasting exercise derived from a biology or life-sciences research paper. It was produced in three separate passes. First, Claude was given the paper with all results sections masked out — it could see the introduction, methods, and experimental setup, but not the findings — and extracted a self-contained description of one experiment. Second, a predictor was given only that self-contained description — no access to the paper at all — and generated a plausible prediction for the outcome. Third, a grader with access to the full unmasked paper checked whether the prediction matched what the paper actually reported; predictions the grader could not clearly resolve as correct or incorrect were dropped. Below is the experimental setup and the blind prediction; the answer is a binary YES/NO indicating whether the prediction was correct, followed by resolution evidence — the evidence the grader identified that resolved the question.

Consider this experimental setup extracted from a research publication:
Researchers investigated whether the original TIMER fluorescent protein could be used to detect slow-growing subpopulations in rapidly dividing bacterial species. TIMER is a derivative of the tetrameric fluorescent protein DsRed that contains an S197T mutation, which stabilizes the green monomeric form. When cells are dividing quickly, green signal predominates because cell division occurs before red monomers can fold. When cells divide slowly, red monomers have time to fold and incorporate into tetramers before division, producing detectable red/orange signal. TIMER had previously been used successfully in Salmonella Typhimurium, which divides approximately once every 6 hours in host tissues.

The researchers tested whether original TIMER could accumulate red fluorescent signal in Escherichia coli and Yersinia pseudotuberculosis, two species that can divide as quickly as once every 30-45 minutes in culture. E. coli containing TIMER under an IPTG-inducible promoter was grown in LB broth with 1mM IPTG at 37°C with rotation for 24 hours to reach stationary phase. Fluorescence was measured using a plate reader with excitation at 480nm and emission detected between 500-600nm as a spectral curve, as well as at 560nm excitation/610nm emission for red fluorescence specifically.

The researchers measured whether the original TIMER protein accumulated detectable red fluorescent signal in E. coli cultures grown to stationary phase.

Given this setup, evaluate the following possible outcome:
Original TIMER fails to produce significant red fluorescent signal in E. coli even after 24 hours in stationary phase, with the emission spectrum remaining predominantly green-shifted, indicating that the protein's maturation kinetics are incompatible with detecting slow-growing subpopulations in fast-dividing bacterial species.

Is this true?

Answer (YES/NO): YES